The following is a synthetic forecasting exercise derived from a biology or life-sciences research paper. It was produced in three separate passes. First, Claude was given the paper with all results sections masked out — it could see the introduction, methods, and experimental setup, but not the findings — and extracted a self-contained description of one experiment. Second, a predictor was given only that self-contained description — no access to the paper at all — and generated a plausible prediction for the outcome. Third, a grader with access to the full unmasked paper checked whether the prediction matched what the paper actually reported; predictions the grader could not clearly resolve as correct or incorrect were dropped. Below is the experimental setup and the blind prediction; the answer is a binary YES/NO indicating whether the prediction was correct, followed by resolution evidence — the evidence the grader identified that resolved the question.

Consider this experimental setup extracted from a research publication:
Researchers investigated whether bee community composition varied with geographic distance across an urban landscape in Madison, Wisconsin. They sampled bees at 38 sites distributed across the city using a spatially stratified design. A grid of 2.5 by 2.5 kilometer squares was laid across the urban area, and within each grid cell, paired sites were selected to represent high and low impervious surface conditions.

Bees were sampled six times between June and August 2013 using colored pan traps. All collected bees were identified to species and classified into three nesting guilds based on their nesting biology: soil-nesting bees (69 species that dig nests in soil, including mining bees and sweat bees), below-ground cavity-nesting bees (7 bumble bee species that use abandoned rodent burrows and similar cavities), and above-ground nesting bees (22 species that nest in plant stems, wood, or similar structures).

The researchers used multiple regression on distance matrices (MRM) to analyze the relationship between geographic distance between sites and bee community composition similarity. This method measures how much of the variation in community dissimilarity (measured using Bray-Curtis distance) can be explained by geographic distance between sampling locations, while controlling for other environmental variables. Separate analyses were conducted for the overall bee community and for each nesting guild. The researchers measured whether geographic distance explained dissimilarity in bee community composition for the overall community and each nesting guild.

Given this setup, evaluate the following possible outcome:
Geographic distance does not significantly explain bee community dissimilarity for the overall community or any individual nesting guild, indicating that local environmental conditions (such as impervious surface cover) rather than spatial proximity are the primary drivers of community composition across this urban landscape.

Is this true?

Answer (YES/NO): NO